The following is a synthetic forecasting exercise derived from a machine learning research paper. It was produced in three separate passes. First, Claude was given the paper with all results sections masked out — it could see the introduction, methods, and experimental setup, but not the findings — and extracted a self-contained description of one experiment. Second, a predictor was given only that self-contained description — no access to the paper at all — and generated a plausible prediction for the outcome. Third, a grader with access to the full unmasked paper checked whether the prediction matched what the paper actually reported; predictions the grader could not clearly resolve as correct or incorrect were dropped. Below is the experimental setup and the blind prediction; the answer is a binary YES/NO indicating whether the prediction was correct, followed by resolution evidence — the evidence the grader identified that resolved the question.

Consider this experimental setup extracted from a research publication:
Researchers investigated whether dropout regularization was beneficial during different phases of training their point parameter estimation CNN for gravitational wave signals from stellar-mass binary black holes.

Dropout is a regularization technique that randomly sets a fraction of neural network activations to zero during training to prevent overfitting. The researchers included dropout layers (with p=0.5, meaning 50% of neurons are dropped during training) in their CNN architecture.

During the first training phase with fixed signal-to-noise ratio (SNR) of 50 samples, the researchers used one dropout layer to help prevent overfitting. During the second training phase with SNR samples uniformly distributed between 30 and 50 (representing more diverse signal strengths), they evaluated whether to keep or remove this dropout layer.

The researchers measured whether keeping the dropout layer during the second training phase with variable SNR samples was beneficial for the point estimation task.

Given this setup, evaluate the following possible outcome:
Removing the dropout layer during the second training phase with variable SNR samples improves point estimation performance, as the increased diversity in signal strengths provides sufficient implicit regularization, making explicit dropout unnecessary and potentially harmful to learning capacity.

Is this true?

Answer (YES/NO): NO